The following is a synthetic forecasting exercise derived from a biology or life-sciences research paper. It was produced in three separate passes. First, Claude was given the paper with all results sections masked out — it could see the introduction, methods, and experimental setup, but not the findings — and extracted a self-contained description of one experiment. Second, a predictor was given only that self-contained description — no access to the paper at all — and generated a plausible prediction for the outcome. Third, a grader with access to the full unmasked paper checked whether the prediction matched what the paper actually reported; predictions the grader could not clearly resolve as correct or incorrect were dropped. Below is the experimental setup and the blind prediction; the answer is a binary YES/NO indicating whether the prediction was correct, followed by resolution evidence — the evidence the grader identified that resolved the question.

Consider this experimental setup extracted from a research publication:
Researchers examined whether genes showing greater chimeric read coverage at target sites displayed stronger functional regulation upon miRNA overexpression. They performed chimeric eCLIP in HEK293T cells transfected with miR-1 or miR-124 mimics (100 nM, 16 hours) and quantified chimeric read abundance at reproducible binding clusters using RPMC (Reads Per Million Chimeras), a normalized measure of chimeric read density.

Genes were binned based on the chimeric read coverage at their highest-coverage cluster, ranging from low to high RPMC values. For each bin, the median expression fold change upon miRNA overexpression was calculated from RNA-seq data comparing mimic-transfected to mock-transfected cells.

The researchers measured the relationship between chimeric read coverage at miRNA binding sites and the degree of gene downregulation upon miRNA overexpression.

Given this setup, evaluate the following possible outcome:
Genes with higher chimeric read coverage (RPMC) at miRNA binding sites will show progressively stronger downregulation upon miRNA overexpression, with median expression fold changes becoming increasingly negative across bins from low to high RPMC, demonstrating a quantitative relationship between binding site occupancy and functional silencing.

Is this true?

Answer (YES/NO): YES